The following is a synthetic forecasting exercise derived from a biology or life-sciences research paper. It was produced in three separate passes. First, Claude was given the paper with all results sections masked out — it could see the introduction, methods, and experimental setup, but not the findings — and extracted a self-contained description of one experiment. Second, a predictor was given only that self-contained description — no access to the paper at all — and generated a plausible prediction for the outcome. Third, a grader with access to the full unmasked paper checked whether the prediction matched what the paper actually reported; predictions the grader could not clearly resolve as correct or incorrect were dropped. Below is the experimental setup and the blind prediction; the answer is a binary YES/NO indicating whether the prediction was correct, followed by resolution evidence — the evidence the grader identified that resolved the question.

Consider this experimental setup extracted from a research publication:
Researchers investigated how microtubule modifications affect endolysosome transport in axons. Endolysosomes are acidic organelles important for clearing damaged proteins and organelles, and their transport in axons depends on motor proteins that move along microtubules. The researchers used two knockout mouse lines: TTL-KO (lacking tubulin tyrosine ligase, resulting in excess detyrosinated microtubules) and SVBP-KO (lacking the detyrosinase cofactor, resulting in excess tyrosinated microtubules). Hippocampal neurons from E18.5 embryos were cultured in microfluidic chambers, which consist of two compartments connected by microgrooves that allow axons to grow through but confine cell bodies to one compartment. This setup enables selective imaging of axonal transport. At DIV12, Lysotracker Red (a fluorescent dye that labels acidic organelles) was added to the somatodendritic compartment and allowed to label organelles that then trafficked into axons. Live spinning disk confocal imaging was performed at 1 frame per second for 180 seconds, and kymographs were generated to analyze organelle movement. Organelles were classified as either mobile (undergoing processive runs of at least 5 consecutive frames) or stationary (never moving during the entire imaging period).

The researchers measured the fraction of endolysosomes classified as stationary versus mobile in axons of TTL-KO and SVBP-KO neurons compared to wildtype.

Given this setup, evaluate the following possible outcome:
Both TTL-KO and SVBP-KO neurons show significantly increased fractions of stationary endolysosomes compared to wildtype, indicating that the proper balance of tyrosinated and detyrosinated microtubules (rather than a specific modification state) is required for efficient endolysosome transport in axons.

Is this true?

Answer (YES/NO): YES